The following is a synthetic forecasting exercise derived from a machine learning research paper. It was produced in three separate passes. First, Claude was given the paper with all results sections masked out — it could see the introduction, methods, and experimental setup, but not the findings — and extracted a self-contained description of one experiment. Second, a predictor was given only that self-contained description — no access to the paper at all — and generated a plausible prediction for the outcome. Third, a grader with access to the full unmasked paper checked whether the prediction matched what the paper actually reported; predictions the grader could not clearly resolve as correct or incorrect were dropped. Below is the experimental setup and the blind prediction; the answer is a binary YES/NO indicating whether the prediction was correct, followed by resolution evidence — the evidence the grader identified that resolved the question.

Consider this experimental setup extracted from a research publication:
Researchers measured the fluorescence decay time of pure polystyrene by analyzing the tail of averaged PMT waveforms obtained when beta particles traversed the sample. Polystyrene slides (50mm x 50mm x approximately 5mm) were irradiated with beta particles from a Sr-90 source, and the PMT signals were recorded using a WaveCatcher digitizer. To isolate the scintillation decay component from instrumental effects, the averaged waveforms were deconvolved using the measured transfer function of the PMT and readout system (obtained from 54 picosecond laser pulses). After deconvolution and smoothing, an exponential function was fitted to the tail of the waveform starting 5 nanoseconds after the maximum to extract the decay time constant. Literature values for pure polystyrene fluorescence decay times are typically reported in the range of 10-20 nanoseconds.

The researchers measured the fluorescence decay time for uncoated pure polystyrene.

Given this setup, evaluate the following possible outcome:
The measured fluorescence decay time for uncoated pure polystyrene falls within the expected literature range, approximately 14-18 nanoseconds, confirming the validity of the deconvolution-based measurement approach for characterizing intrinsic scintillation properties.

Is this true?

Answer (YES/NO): NO